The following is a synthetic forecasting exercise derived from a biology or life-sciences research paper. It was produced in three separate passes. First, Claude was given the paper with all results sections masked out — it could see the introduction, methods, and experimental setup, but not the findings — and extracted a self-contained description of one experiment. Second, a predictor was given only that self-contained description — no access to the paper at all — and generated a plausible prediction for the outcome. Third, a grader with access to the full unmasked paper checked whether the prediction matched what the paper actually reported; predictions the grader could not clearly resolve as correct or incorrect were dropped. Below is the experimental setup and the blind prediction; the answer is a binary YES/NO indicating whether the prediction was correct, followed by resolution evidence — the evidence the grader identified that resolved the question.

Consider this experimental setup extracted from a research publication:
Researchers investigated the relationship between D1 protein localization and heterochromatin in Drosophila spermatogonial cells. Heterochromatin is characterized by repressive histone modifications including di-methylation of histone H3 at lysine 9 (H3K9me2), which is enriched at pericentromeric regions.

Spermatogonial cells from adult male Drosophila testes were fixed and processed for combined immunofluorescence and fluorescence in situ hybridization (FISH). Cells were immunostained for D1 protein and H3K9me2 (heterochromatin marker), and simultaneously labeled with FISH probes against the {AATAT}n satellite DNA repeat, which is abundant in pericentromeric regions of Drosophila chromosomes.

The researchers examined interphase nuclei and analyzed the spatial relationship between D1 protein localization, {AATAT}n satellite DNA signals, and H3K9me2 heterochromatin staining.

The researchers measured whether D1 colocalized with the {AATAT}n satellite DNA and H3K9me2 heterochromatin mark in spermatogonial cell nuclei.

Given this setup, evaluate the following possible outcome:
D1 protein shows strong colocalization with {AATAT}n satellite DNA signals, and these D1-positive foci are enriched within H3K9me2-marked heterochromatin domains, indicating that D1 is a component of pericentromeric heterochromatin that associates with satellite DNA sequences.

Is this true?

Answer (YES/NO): YES